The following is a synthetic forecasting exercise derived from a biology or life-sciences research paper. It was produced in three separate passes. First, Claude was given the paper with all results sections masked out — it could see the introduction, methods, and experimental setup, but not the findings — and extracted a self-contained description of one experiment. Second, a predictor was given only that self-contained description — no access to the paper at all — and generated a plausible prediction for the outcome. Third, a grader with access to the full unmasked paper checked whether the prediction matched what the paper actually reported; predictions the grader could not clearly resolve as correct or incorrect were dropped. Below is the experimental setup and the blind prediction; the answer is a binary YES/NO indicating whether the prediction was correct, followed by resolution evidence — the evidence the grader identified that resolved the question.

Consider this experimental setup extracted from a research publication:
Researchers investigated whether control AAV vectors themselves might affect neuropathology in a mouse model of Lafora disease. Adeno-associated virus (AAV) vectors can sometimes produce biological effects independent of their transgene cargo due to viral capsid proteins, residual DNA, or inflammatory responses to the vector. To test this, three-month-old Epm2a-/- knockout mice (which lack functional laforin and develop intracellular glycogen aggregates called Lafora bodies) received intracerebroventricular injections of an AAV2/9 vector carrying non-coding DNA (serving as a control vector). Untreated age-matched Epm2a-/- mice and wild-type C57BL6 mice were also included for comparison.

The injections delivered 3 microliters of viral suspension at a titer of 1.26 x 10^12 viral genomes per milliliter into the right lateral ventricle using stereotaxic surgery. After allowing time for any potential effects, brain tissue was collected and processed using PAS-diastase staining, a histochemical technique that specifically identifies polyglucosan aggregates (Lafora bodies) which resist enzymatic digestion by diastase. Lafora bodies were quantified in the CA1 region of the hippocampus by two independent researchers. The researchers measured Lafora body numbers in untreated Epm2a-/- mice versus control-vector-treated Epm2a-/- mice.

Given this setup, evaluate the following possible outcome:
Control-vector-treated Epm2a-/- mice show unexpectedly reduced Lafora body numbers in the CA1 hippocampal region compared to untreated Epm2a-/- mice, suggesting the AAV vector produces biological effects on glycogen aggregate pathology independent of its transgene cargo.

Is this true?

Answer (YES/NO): NO